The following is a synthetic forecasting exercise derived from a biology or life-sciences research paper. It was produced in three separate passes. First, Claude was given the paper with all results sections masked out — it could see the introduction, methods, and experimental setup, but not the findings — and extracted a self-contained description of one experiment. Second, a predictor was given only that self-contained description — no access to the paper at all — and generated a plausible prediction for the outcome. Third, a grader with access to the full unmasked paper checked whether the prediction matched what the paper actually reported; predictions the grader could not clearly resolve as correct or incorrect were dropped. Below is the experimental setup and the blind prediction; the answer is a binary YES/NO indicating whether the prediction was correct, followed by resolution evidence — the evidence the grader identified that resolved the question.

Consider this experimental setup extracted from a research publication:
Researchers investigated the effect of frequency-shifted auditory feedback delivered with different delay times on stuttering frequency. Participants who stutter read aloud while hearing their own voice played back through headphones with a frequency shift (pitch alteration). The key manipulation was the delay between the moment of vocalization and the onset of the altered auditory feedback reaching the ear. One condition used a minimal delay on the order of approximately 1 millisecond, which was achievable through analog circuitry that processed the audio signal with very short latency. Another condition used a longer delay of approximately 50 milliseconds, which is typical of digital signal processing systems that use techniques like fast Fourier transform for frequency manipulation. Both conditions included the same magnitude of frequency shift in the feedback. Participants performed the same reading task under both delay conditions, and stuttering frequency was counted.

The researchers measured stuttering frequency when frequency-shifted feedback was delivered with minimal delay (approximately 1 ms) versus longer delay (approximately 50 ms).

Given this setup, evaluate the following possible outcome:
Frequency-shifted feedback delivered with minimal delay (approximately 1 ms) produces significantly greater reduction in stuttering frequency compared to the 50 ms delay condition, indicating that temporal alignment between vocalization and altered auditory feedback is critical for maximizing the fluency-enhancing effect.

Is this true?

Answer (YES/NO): YES